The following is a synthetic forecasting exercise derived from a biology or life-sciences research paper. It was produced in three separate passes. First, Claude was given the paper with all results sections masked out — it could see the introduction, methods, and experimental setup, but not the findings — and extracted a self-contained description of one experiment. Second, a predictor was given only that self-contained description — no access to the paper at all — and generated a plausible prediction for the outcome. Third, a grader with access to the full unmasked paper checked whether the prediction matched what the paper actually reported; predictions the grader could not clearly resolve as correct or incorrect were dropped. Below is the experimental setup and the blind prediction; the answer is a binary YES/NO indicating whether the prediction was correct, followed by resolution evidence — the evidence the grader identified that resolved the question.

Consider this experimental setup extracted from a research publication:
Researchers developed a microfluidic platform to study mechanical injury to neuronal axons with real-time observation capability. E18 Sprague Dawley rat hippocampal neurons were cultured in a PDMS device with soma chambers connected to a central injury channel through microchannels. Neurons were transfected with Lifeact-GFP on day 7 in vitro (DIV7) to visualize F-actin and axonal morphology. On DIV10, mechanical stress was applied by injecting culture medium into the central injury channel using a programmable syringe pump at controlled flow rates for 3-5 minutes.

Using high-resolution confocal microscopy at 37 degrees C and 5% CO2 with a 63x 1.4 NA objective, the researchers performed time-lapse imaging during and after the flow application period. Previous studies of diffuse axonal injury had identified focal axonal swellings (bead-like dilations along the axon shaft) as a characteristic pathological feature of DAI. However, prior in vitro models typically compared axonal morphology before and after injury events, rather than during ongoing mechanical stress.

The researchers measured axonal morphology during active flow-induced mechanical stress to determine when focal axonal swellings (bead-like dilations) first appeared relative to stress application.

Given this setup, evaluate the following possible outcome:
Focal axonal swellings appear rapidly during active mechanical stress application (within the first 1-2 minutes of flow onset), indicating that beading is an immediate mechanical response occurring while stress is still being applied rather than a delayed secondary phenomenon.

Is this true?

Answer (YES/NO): NO